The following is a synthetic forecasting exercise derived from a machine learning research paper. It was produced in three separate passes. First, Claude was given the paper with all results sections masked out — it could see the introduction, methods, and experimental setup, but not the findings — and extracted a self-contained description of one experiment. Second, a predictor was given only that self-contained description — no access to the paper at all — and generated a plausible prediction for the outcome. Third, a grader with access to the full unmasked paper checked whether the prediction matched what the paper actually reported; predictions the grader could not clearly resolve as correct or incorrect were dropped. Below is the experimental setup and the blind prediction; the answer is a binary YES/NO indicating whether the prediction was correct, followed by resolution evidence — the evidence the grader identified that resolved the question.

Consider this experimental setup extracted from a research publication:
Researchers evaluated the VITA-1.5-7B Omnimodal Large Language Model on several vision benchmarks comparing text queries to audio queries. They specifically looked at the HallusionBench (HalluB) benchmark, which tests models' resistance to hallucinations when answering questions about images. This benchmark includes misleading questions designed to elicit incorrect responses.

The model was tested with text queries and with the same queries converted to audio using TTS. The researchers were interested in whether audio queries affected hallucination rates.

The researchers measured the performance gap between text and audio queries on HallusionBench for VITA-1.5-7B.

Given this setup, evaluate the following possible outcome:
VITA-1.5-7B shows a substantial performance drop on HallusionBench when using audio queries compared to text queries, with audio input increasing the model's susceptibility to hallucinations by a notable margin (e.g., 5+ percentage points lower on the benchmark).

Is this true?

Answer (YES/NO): YES